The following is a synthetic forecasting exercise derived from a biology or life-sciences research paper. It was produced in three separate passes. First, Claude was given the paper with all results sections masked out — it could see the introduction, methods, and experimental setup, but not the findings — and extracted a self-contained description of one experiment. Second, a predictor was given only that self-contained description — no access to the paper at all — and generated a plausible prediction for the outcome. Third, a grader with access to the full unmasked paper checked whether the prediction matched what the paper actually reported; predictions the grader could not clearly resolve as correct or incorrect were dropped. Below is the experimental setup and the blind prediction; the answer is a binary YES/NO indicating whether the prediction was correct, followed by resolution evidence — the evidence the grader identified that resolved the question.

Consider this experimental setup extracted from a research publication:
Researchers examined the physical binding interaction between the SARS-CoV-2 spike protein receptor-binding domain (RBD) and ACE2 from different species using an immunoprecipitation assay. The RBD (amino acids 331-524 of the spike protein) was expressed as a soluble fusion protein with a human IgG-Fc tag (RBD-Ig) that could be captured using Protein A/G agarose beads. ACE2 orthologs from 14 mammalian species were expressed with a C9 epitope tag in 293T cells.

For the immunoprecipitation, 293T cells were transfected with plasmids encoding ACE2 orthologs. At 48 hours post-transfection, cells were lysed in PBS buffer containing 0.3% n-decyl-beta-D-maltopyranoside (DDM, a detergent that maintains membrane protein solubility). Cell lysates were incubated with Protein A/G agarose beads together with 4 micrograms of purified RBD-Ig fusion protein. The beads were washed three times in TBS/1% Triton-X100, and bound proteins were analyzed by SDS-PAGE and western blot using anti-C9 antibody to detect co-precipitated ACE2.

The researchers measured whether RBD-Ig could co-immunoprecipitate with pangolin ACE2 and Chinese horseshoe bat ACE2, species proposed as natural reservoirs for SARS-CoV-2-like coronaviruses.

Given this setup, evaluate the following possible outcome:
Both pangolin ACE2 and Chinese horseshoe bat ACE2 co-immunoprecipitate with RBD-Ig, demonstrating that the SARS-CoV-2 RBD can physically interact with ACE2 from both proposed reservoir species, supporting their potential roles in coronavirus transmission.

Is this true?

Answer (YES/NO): NO